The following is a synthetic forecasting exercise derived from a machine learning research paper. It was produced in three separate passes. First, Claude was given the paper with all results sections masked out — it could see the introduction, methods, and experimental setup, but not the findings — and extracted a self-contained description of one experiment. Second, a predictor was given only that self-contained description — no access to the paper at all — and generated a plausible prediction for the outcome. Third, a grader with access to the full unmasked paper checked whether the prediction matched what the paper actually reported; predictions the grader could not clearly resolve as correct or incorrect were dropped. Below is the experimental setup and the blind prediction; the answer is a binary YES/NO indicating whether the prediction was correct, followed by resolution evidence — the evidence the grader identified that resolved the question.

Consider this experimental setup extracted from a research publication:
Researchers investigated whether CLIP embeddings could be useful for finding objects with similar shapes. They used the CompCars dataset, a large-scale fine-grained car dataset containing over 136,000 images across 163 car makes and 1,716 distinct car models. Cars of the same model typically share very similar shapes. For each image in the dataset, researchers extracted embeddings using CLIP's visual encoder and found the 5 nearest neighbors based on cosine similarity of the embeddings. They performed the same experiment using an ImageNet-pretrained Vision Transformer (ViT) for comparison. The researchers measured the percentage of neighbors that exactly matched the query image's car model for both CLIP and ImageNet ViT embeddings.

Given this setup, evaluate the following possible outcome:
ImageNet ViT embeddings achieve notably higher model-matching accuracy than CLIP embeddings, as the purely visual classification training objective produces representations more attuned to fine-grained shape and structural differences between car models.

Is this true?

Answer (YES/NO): NO